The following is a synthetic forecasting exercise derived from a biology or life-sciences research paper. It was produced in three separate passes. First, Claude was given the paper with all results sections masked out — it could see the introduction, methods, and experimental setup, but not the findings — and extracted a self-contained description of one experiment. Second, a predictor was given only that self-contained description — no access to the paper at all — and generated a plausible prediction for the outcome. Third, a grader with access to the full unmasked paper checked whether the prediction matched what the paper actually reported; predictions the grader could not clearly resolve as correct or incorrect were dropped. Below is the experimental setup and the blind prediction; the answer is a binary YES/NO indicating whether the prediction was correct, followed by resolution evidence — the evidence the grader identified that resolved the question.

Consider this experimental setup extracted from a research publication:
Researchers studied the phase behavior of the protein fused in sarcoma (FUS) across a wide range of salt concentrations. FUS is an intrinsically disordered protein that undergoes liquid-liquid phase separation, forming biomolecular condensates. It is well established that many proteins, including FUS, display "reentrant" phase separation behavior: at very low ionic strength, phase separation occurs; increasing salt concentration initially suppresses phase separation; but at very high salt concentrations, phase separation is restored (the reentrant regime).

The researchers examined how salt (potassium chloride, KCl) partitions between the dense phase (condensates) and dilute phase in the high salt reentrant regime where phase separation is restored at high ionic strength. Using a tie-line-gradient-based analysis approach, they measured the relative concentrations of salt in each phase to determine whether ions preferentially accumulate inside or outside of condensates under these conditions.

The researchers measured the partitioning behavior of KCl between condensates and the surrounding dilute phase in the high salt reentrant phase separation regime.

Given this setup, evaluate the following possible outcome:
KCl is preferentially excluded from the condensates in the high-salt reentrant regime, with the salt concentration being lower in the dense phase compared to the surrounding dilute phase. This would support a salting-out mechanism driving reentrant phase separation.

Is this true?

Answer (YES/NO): NO